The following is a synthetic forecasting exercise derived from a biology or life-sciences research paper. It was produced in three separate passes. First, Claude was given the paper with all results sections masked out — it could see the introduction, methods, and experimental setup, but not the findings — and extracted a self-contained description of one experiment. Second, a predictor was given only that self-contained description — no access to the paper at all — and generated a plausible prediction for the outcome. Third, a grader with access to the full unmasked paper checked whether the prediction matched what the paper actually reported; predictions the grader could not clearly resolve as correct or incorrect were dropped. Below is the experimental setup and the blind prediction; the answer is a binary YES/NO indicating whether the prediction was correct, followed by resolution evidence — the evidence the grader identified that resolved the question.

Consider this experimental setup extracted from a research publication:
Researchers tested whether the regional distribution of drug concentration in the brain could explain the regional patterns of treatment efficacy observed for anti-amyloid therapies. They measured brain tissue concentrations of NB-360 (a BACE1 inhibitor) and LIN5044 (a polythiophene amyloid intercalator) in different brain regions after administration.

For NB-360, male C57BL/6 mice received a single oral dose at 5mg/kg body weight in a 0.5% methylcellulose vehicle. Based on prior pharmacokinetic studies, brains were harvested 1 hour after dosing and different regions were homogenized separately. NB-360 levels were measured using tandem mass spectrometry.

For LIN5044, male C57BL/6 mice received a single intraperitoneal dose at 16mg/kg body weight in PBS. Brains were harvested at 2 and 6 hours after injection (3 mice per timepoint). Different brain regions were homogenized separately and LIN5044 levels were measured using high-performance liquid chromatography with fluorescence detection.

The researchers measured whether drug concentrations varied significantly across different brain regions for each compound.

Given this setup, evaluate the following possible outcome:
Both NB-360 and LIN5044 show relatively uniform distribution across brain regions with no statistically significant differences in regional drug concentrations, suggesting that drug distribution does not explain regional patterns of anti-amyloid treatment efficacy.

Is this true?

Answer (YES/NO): NO